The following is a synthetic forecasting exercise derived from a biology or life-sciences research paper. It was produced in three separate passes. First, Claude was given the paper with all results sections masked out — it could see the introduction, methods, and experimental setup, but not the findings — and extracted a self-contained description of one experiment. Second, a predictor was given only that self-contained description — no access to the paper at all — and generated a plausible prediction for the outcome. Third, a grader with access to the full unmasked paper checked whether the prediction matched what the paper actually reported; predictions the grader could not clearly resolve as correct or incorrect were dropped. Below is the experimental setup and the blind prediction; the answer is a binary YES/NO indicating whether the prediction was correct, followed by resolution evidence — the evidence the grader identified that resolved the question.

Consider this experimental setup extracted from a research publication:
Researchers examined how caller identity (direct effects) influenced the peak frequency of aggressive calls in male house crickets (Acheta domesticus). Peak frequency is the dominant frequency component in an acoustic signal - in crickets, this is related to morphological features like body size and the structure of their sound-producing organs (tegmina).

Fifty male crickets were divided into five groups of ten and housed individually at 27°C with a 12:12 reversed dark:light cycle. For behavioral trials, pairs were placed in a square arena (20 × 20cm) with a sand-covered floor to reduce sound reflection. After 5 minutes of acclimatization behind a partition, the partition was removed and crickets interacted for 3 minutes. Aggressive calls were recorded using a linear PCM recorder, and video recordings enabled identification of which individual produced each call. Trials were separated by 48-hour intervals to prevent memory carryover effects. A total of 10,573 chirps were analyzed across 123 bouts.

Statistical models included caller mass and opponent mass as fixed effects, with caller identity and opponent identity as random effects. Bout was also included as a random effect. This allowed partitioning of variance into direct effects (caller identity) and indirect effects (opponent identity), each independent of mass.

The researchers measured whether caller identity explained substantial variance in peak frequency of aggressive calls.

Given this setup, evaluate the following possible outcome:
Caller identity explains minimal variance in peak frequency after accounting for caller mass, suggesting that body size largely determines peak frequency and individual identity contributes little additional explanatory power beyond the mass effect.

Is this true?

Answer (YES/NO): NO